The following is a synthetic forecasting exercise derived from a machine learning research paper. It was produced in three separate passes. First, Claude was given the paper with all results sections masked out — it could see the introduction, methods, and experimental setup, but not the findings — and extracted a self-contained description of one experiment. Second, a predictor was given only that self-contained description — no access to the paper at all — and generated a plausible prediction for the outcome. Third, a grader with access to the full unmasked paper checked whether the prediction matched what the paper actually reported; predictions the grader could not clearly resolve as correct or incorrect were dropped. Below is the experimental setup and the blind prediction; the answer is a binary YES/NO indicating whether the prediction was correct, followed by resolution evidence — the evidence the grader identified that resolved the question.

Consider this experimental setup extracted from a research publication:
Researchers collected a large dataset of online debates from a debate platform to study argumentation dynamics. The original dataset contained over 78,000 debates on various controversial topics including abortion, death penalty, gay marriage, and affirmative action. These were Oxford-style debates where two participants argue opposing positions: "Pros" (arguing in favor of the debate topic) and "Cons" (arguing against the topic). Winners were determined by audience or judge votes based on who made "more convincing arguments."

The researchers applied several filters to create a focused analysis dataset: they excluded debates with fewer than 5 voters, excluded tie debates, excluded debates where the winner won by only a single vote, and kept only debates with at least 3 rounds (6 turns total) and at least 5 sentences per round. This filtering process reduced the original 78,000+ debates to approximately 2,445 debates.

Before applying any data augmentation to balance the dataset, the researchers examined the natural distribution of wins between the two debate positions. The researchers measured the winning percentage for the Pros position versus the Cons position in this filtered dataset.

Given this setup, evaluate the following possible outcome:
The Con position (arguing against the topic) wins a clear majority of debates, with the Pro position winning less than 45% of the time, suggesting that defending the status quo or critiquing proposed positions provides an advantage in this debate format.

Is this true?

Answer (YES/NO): YES